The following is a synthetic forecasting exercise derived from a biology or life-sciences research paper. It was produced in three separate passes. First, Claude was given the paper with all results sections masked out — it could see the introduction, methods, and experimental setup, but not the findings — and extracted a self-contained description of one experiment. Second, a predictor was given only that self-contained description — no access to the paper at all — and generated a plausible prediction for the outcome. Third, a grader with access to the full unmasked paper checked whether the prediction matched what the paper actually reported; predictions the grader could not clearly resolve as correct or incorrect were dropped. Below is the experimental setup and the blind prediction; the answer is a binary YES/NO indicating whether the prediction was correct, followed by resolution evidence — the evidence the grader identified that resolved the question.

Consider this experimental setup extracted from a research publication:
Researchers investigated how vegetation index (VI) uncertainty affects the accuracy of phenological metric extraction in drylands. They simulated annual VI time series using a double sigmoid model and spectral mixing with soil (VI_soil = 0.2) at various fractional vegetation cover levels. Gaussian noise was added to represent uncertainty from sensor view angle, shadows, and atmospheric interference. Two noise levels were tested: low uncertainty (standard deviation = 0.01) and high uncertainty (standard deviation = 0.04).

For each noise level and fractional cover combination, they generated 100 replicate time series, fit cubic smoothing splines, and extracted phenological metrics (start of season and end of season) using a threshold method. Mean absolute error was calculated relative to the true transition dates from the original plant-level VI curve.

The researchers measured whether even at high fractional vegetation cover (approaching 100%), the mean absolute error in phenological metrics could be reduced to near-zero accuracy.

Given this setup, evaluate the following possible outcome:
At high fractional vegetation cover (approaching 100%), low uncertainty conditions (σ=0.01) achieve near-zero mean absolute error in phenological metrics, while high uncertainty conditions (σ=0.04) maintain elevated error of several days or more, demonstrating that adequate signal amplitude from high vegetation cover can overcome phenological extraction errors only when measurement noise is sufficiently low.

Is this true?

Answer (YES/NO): NO